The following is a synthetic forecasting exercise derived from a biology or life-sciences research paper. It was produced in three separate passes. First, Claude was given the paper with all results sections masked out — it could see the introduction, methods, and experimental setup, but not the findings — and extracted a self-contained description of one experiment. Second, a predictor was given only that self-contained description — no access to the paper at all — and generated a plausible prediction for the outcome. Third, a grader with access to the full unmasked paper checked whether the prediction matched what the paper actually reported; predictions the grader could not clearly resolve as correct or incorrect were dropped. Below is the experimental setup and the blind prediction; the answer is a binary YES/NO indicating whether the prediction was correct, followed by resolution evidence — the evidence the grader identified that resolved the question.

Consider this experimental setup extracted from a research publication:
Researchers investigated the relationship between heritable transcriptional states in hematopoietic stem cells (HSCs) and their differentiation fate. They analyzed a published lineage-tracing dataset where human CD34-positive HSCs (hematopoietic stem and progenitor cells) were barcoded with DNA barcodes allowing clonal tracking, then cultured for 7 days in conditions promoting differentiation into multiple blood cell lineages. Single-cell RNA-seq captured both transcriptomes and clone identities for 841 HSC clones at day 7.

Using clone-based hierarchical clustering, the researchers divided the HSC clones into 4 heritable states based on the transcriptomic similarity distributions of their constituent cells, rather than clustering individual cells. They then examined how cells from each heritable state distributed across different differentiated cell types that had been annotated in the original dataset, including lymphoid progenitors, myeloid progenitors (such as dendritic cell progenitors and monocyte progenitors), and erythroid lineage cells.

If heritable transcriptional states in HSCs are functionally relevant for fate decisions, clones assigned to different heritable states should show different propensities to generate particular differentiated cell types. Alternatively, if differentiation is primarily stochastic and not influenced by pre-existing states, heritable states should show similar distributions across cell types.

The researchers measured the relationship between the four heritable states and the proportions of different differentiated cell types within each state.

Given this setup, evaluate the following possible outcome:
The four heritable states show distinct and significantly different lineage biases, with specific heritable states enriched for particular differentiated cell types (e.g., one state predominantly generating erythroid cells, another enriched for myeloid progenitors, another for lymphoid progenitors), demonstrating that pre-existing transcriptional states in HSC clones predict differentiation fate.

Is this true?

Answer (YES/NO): YES